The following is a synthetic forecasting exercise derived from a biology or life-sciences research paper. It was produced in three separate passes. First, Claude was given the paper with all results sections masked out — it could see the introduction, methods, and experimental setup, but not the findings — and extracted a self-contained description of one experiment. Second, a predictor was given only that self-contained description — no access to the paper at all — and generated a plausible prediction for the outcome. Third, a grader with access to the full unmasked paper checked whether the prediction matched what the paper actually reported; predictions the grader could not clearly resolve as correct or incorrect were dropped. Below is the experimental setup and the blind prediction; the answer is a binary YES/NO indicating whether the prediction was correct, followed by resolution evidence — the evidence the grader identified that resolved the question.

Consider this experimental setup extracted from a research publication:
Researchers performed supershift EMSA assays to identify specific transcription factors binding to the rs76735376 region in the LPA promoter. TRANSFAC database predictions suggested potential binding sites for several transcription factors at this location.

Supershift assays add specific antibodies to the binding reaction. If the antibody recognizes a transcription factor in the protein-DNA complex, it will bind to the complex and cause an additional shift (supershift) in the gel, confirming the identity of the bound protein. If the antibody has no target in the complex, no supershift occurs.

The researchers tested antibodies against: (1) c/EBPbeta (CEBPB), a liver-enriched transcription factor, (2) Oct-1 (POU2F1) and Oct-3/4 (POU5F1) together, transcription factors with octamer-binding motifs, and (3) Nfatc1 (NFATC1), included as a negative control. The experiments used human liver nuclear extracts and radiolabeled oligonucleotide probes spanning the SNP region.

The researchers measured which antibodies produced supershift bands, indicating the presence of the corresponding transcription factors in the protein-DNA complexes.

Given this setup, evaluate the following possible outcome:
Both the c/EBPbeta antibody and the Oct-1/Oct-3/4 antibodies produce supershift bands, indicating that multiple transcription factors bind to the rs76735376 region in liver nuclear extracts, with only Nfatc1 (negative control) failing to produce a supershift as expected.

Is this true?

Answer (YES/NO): NO